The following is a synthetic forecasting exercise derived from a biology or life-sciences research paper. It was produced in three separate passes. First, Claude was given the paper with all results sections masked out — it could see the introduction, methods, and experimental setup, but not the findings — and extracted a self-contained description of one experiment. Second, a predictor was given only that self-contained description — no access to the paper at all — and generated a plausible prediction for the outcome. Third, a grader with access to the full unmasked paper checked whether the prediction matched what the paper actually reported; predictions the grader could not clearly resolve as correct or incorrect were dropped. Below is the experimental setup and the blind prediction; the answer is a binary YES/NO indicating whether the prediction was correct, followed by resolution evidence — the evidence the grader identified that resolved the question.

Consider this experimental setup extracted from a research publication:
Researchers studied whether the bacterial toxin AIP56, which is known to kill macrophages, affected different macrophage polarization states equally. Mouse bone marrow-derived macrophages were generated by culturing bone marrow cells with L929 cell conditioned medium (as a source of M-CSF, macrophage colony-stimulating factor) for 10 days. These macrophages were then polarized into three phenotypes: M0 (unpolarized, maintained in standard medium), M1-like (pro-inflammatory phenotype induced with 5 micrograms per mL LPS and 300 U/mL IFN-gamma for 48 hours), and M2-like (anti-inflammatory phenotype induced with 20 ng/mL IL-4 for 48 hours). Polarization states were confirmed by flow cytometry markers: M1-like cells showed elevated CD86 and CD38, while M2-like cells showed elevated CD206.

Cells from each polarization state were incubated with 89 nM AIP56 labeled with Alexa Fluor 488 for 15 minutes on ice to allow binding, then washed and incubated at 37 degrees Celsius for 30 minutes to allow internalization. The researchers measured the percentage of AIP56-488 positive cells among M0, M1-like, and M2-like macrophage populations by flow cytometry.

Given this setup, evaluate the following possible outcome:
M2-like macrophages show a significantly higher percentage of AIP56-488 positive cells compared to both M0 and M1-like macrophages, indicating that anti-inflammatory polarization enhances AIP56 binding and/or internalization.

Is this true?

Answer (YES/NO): NO